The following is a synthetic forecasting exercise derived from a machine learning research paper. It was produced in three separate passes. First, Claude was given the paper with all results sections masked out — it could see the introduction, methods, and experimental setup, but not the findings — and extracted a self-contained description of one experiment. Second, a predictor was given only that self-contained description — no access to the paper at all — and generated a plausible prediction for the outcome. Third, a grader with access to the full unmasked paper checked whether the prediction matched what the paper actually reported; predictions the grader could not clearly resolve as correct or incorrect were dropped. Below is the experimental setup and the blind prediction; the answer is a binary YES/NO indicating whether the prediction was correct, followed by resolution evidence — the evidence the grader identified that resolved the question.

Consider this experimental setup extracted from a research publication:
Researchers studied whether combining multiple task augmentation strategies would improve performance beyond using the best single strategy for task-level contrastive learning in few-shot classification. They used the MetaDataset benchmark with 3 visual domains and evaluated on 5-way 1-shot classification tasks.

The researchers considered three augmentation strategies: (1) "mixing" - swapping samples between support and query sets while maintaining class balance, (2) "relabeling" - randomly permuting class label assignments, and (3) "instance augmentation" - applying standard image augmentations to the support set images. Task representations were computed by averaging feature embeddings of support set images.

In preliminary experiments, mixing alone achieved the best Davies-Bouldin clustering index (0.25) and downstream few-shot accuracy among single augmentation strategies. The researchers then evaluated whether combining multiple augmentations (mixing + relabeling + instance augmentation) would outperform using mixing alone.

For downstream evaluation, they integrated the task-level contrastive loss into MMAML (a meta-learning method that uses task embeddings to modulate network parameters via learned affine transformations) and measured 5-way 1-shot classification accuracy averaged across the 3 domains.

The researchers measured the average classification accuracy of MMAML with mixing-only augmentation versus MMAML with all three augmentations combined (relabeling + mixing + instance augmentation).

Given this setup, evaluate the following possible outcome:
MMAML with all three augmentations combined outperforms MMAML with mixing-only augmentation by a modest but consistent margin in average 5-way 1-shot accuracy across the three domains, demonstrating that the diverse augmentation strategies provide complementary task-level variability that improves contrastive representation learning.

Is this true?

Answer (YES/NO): NO